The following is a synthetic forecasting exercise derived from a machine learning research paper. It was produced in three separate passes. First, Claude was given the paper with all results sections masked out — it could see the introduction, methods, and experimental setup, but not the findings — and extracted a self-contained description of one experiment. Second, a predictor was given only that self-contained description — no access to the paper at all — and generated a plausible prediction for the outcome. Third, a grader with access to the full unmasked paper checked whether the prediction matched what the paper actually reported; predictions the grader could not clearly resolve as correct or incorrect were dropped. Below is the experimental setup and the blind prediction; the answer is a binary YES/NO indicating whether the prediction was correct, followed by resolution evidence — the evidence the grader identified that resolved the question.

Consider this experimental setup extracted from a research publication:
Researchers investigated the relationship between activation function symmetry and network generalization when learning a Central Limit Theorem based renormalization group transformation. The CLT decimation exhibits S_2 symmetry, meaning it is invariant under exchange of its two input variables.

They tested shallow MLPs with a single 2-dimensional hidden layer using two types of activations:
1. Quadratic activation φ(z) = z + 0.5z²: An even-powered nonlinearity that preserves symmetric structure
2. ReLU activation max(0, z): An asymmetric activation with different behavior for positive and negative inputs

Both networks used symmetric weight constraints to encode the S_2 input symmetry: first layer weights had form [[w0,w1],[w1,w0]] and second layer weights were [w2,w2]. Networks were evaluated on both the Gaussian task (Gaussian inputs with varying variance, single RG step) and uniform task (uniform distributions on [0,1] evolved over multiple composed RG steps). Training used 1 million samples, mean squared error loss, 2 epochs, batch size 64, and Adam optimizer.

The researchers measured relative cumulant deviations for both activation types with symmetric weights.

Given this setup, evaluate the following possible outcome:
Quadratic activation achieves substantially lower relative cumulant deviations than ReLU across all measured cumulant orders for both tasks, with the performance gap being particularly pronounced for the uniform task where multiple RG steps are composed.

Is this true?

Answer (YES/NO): NO